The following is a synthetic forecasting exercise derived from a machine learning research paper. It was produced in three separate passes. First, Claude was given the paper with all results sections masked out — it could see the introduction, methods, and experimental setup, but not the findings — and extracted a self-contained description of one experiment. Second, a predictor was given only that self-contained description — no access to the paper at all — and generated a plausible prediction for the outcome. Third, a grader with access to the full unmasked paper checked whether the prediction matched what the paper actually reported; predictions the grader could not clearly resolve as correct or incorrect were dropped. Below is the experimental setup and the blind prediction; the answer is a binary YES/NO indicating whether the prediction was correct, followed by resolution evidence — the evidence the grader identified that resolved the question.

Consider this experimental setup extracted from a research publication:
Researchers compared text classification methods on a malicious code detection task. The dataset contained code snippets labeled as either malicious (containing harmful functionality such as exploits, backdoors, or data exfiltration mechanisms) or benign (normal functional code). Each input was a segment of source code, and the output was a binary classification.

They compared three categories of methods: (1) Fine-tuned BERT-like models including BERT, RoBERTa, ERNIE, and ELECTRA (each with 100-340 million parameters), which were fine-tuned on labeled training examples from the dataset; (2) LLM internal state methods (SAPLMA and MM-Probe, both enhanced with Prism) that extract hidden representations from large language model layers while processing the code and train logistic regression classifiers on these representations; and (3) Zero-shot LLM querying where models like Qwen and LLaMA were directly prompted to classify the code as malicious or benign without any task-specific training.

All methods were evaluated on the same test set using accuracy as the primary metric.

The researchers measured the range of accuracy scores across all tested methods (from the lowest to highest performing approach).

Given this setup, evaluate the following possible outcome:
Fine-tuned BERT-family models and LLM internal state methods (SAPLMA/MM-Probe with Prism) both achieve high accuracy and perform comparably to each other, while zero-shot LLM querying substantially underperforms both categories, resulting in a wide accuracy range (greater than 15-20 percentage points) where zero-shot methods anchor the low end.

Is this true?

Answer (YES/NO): NO